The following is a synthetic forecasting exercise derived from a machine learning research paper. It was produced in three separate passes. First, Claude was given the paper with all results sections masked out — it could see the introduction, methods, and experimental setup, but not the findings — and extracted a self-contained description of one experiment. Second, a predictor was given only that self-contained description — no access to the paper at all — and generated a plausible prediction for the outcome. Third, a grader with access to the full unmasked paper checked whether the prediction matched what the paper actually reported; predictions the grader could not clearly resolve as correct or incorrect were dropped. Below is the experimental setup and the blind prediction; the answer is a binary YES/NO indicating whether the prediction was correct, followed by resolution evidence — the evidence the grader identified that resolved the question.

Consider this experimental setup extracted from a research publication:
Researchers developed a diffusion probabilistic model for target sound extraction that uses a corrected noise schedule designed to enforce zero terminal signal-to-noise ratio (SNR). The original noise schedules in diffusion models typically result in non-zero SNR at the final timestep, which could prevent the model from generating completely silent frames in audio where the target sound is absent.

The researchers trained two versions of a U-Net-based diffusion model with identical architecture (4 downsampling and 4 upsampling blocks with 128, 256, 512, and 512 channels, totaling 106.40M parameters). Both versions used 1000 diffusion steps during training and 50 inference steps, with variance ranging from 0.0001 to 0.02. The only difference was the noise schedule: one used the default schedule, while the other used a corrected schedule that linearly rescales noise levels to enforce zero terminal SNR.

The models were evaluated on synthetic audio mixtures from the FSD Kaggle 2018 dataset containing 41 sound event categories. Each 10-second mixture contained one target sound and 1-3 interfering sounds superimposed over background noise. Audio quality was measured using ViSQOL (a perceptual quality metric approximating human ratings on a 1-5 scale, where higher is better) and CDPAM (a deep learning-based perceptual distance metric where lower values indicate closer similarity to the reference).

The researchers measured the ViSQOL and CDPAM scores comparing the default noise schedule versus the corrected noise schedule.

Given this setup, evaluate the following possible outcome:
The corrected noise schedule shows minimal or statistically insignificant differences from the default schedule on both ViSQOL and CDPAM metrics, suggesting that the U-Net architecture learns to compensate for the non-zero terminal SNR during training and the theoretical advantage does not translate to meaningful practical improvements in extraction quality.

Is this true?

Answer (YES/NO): NO